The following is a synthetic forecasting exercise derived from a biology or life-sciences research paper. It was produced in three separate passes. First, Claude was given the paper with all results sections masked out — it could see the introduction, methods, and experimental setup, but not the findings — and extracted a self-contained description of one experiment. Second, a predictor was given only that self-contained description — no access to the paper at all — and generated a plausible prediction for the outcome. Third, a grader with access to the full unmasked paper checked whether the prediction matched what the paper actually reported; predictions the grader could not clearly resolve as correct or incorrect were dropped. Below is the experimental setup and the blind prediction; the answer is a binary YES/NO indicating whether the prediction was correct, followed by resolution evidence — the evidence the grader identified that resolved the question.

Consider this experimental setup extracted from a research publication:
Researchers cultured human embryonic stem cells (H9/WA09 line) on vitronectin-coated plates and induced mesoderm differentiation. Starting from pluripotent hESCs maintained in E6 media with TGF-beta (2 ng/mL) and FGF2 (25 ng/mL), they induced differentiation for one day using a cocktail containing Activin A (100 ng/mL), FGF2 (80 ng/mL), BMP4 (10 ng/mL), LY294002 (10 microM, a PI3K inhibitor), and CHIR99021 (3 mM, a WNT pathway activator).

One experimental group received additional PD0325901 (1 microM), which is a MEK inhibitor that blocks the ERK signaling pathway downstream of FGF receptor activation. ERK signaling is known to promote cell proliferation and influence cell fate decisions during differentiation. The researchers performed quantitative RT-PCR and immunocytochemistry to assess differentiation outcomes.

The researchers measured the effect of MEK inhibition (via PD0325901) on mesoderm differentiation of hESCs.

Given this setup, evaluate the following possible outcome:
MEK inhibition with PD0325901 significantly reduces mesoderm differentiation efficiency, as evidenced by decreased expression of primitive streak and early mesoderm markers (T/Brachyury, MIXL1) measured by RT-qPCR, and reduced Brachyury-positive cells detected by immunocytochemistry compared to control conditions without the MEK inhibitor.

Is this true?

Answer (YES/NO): NO